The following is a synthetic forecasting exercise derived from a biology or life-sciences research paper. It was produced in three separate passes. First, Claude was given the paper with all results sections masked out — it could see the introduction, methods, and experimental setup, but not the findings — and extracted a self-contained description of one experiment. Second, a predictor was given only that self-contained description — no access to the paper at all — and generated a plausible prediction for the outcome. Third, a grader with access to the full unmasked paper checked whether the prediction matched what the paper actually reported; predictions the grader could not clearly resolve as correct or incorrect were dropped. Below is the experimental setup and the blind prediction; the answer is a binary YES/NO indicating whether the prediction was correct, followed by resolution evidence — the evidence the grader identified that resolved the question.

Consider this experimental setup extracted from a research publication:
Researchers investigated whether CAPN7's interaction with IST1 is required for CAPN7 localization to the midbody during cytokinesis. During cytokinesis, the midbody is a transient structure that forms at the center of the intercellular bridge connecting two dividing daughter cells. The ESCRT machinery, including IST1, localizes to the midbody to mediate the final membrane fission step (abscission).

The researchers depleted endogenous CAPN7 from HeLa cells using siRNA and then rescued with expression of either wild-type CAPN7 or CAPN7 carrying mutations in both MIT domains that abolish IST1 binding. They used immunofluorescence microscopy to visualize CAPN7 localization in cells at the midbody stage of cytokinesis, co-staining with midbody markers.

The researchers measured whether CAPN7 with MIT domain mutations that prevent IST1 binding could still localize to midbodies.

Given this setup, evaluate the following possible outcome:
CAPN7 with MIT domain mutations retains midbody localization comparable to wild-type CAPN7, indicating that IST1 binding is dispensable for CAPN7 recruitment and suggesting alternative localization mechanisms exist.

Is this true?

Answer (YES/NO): NO